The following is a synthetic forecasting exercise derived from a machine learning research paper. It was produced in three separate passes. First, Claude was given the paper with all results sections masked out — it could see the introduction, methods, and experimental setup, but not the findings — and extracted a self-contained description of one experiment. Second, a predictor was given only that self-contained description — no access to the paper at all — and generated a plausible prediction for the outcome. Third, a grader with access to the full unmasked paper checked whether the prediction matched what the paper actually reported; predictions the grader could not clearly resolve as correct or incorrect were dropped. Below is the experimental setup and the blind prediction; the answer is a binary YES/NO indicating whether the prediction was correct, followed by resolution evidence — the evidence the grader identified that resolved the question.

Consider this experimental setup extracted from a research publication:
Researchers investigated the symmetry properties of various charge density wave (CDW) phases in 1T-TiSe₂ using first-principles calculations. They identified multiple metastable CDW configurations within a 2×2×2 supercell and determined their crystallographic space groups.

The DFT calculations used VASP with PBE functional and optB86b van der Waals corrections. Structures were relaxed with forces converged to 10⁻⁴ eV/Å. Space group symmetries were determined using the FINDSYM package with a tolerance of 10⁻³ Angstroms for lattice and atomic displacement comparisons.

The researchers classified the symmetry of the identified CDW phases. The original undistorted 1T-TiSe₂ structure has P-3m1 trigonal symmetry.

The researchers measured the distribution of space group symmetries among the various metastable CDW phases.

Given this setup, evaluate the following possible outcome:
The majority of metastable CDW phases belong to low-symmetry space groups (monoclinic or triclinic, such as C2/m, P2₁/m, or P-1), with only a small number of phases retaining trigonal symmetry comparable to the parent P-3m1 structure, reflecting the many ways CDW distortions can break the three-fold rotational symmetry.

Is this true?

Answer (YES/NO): YES